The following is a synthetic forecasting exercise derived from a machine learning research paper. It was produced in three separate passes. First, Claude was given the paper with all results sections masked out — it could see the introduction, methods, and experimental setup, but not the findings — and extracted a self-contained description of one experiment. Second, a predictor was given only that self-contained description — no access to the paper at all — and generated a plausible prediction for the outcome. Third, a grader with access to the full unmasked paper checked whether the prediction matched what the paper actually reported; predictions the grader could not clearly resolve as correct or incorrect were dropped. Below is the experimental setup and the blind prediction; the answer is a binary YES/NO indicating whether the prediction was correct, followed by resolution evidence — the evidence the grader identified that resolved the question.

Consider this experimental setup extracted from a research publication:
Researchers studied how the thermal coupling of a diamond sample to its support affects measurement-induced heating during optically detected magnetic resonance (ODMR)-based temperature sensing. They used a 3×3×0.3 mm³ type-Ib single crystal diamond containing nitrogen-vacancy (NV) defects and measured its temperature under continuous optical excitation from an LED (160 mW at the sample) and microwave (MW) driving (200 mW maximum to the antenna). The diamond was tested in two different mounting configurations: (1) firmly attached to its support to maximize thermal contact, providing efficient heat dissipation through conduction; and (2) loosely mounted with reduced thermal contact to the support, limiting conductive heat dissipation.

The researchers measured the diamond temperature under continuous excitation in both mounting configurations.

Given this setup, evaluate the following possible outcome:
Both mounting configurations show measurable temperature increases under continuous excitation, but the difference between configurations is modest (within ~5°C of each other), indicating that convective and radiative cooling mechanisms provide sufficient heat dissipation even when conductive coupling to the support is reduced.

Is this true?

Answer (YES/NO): NO